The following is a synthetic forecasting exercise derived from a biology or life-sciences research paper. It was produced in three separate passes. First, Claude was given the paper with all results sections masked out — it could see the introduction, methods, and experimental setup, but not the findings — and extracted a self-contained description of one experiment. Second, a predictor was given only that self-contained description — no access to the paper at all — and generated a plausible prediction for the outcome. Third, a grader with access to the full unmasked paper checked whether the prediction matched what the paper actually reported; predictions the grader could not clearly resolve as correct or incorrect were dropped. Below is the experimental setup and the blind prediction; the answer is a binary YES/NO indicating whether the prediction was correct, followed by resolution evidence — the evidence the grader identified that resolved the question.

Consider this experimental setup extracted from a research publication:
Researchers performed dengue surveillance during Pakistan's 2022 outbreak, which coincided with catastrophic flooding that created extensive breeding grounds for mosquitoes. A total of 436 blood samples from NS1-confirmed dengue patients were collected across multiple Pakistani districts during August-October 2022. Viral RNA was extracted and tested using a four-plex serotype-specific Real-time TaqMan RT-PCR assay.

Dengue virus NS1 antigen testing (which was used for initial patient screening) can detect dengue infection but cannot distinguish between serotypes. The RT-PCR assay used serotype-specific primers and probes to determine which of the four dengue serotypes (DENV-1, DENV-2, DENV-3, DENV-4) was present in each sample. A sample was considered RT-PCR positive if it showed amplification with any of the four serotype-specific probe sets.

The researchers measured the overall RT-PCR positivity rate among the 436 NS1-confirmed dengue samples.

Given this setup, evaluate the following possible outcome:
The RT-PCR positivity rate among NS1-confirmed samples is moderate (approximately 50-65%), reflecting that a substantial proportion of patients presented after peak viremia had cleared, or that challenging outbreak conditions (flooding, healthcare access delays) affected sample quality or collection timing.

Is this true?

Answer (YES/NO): YES